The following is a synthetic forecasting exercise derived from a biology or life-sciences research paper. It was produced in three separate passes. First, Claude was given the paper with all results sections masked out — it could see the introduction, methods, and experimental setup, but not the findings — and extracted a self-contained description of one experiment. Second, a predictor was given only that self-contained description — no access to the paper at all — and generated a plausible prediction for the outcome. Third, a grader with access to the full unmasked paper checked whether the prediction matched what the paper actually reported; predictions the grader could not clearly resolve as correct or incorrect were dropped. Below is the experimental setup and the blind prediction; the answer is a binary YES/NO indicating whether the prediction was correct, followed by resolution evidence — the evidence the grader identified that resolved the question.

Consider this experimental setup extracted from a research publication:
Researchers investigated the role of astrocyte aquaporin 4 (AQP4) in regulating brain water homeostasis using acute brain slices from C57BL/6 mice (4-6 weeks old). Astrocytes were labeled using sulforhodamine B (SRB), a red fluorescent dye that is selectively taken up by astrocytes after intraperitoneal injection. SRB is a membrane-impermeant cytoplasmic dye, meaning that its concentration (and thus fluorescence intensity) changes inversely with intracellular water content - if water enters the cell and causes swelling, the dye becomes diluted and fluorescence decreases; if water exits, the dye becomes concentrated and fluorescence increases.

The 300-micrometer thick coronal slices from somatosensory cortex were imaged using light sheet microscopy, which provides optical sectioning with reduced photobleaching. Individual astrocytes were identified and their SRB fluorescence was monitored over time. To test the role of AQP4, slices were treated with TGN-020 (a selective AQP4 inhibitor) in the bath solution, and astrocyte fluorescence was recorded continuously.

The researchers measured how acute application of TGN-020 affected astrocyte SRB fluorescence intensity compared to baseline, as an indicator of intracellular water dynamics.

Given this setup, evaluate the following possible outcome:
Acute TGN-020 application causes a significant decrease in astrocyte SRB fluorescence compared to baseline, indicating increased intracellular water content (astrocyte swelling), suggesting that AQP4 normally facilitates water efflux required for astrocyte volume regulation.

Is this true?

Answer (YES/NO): YES